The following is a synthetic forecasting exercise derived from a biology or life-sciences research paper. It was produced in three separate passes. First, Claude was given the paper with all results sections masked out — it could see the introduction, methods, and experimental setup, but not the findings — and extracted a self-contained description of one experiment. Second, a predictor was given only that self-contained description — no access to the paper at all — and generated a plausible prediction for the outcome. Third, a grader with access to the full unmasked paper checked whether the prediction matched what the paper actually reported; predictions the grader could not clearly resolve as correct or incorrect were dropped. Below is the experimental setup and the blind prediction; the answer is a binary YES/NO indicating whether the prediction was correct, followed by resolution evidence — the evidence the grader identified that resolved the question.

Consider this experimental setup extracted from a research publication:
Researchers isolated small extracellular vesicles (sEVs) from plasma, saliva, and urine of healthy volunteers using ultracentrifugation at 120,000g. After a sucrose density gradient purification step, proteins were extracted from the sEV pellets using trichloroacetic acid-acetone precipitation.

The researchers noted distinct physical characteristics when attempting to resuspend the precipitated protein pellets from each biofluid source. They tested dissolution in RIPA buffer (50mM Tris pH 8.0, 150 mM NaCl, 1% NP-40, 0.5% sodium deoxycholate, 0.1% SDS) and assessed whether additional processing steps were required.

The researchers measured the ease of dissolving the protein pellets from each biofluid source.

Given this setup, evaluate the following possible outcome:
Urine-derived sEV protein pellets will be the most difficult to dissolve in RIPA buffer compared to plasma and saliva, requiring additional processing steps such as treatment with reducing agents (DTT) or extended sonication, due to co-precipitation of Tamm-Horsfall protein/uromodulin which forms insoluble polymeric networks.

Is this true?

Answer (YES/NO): NO